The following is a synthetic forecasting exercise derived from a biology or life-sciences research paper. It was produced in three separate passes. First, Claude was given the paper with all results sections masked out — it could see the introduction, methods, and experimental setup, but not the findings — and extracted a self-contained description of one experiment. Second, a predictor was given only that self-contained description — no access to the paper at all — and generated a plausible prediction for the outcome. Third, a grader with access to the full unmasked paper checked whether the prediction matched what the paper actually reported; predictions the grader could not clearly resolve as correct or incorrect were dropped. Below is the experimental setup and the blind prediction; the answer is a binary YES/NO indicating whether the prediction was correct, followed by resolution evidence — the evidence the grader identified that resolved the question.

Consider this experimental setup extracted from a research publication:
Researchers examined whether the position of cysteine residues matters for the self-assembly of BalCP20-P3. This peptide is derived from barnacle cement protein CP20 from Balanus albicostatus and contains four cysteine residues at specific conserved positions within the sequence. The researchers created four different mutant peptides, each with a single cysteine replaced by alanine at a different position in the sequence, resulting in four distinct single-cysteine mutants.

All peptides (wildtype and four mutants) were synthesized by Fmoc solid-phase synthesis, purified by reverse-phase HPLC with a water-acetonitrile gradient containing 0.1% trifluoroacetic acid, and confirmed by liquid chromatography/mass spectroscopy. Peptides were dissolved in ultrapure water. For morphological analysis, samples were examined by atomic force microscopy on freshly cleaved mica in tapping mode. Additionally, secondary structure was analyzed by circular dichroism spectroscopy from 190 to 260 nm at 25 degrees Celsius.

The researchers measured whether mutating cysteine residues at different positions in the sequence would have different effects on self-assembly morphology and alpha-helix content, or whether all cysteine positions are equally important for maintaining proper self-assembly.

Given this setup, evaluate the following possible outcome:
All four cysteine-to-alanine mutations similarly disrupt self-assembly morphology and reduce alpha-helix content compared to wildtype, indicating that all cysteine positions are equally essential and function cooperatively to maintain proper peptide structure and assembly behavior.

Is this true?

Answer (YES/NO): YES